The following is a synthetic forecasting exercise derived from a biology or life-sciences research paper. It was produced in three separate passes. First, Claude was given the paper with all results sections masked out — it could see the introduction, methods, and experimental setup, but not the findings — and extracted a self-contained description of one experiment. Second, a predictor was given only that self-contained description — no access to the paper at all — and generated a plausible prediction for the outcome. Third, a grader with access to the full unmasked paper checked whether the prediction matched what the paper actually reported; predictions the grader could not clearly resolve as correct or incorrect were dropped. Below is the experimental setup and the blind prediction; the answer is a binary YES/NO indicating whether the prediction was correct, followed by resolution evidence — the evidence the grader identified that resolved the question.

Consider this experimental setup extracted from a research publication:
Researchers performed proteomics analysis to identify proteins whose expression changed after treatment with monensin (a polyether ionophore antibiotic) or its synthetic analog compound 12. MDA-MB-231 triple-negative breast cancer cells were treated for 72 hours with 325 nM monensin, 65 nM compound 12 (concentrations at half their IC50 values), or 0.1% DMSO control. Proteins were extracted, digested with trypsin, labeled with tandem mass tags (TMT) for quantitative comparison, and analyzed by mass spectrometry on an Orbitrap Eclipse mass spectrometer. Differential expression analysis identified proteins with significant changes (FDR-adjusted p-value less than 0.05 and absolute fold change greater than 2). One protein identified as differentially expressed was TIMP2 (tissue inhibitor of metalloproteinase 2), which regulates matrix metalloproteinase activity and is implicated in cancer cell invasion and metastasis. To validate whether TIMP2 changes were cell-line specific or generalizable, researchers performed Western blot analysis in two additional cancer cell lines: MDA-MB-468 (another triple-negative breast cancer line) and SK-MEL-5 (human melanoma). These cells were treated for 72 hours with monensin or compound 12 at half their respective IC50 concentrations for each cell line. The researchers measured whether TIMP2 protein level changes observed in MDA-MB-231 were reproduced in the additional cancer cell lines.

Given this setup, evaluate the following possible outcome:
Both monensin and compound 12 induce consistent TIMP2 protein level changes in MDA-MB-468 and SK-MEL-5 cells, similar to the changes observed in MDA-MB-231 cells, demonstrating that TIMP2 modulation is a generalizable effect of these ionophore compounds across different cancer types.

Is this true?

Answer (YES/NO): YES